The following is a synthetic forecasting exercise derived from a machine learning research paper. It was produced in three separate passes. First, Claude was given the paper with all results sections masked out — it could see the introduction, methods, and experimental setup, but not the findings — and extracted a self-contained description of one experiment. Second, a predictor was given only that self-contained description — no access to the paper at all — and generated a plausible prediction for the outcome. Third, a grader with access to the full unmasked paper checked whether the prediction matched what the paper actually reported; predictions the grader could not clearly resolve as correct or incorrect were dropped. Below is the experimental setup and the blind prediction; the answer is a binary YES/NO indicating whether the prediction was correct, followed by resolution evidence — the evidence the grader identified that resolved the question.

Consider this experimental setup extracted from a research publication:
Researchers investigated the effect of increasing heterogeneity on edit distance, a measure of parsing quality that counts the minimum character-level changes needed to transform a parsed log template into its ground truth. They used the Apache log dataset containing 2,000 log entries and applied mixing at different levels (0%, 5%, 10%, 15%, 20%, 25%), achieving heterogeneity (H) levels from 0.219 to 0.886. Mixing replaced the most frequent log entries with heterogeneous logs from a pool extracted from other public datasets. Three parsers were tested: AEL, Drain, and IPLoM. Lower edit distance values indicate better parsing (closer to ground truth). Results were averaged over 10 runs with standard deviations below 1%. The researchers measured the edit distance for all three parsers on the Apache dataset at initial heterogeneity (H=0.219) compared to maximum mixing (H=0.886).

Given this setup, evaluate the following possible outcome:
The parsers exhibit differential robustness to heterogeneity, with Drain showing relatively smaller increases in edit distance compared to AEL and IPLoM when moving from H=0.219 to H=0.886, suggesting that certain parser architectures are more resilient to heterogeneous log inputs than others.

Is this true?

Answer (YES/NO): NO